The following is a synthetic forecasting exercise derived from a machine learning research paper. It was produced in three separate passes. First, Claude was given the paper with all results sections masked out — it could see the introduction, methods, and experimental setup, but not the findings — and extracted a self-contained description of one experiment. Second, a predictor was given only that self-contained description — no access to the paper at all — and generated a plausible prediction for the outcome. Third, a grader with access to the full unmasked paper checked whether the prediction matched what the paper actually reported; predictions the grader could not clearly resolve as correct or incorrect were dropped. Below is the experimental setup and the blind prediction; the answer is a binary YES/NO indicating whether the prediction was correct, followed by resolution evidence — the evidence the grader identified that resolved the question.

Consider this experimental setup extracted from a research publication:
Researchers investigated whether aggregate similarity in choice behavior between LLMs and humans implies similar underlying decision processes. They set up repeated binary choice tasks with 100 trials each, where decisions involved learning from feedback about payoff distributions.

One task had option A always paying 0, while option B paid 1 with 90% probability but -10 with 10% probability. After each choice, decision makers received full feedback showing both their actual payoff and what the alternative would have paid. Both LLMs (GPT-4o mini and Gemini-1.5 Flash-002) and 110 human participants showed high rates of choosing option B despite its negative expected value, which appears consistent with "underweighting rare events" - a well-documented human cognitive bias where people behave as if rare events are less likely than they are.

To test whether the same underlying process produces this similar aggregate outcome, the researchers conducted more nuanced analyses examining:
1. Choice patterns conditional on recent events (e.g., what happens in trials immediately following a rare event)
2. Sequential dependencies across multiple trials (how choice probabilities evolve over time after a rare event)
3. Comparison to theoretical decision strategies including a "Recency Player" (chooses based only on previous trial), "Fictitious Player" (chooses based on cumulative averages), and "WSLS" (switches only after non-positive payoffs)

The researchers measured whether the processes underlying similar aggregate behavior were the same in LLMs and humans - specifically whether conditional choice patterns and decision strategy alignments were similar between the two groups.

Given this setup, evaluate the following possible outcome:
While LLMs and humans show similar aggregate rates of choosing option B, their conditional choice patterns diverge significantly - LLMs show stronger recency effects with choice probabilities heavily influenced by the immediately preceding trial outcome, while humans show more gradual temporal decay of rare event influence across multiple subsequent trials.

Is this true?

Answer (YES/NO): NO